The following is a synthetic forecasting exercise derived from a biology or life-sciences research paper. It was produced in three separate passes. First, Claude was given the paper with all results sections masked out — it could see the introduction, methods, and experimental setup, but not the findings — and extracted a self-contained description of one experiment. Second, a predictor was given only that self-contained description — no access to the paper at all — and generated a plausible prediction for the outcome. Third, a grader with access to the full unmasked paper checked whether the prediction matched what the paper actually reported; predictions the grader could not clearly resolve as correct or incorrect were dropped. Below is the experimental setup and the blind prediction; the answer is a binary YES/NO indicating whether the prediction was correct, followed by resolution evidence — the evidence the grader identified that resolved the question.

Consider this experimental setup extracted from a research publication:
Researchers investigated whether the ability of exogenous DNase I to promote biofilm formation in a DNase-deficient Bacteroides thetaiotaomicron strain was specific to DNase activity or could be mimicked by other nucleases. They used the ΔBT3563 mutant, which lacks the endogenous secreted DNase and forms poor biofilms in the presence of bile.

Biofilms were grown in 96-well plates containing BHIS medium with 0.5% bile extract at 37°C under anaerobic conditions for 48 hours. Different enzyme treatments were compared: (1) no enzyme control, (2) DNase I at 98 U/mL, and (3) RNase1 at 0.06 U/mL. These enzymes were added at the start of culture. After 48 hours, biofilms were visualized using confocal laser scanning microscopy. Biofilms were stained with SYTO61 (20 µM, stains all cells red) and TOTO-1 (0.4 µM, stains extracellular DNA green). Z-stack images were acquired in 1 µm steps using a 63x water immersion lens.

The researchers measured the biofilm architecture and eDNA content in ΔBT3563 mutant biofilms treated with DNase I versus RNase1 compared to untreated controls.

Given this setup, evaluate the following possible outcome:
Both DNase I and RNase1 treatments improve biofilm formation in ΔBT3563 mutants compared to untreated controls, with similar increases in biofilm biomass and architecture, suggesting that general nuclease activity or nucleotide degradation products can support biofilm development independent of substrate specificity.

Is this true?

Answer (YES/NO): NO